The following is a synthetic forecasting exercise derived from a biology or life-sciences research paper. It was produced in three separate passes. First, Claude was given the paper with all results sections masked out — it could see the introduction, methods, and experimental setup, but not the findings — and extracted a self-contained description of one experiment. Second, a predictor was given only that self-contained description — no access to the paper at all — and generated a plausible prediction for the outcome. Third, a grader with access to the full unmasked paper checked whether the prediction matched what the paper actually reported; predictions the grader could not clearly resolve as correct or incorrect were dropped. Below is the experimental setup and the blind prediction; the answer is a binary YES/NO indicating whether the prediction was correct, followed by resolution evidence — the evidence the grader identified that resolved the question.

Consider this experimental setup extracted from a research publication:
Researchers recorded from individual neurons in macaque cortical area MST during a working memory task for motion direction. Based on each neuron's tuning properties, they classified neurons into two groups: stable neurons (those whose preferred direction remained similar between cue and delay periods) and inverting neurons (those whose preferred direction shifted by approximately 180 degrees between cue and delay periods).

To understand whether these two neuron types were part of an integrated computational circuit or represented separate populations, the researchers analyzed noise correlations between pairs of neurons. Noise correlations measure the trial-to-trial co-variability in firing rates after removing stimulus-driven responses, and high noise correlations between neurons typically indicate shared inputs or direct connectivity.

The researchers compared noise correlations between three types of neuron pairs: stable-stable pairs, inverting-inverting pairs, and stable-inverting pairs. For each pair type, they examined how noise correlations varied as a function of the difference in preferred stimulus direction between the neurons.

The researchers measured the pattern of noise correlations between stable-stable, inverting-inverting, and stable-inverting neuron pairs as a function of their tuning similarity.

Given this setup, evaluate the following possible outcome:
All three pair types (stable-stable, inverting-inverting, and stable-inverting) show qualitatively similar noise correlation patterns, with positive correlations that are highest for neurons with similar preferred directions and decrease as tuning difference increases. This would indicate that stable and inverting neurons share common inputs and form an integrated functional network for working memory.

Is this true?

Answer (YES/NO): YES